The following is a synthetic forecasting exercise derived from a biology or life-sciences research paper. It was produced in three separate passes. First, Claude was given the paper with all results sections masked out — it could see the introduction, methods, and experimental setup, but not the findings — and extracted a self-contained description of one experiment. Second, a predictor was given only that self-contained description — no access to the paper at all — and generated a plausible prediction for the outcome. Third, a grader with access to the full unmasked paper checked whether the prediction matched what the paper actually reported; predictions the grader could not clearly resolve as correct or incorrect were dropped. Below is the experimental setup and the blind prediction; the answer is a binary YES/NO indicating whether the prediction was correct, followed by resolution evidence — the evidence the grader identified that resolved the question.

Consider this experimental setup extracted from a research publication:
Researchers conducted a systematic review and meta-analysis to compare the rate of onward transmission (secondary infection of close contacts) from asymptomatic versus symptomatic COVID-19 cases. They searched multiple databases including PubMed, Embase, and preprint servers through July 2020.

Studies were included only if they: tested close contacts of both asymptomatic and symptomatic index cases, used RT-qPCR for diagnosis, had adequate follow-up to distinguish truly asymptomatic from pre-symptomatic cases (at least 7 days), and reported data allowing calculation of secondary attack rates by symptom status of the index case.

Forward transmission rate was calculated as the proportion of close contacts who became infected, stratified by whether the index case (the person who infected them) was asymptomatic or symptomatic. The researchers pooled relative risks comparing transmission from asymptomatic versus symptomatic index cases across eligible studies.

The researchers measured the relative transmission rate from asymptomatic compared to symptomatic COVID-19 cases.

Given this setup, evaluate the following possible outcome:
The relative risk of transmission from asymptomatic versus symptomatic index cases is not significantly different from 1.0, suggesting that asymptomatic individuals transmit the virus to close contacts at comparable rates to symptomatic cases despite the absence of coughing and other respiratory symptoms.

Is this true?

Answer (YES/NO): NO